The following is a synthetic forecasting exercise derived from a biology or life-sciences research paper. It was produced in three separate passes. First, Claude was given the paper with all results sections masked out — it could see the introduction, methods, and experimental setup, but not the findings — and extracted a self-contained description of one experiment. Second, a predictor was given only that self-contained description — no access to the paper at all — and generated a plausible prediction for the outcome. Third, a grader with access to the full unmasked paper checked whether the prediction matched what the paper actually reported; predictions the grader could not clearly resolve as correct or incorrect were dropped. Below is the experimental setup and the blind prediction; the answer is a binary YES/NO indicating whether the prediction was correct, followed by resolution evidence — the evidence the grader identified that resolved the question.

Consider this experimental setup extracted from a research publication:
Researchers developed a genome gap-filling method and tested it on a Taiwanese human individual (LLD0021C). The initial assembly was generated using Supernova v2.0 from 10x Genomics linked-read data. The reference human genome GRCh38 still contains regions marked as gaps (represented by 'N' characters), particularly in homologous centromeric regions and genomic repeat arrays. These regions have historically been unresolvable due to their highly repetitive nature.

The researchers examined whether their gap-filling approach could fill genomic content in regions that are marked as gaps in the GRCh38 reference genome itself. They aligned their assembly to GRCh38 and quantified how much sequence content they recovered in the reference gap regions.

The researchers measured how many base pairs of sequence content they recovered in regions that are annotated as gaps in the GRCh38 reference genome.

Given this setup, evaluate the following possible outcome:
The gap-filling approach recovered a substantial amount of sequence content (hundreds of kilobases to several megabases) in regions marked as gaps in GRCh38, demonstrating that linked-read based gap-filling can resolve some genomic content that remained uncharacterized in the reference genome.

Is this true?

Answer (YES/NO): YES